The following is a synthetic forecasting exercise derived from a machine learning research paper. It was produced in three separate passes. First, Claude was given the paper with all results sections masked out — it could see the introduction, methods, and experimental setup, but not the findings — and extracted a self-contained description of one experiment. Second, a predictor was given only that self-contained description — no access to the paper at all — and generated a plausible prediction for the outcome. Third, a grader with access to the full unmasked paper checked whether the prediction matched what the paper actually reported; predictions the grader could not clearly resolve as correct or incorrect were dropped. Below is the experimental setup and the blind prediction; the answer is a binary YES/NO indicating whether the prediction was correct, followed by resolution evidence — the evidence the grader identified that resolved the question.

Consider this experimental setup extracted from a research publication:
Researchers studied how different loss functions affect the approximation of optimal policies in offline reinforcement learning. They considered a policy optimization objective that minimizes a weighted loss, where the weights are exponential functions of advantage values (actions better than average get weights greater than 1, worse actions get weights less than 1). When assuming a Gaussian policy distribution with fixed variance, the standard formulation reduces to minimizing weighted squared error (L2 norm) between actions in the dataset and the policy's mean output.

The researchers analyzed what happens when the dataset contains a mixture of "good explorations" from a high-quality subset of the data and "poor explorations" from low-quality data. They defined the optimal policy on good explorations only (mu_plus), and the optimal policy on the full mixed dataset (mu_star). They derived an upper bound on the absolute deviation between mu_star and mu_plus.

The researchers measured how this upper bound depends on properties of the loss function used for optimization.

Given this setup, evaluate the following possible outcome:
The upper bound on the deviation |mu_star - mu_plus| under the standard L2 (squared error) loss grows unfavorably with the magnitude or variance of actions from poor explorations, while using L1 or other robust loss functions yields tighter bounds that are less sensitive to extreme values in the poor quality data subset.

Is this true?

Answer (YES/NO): YES